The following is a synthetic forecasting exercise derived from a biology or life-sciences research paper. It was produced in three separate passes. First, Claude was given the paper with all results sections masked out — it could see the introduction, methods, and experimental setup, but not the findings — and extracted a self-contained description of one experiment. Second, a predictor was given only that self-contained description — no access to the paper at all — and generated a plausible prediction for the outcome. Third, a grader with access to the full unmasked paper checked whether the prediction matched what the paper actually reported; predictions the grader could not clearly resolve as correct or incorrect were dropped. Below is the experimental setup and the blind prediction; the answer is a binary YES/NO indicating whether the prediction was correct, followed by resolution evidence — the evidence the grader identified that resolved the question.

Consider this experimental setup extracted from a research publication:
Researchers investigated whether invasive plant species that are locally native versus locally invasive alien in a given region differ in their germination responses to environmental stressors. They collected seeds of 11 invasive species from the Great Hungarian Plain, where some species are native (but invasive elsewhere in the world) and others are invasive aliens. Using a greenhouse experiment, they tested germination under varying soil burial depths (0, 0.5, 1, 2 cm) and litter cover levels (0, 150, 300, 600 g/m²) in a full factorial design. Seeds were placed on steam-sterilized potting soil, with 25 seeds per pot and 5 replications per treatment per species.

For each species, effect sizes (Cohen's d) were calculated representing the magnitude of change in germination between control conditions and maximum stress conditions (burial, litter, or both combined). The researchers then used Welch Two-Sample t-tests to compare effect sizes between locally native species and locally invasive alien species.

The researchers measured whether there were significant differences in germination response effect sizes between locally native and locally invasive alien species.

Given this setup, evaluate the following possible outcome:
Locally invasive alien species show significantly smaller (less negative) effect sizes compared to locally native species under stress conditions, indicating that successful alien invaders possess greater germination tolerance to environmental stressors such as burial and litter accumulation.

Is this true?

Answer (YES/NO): NO